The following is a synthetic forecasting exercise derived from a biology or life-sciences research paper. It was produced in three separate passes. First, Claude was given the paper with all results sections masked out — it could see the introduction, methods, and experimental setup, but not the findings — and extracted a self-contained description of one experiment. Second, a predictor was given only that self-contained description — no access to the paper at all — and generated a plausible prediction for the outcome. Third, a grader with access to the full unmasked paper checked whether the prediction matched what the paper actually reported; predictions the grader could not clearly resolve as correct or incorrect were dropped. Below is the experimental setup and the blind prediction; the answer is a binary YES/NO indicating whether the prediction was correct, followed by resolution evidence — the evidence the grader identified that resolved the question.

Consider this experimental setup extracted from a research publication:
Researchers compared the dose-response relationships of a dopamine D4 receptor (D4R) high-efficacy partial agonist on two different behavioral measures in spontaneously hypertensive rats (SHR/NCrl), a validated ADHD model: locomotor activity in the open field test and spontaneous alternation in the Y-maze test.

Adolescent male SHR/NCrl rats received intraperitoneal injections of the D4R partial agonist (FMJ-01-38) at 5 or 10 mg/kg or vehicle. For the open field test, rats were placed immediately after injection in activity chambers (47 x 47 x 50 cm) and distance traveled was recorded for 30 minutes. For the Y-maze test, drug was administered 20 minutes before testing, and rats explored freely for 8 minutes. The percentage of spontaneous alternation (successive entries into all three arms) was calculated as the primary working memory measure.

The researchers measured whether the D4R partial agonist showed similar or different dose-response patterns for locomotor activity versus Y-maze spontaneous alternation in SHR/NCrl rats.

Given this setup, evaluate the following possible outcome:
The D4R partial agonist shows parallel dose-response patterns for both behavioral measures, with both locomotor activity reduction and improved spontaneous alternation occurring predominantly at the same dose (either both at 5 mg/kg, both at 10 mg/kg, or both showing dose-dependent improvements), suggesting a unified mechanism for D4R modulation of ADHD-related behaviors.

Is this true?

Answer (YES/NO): YES